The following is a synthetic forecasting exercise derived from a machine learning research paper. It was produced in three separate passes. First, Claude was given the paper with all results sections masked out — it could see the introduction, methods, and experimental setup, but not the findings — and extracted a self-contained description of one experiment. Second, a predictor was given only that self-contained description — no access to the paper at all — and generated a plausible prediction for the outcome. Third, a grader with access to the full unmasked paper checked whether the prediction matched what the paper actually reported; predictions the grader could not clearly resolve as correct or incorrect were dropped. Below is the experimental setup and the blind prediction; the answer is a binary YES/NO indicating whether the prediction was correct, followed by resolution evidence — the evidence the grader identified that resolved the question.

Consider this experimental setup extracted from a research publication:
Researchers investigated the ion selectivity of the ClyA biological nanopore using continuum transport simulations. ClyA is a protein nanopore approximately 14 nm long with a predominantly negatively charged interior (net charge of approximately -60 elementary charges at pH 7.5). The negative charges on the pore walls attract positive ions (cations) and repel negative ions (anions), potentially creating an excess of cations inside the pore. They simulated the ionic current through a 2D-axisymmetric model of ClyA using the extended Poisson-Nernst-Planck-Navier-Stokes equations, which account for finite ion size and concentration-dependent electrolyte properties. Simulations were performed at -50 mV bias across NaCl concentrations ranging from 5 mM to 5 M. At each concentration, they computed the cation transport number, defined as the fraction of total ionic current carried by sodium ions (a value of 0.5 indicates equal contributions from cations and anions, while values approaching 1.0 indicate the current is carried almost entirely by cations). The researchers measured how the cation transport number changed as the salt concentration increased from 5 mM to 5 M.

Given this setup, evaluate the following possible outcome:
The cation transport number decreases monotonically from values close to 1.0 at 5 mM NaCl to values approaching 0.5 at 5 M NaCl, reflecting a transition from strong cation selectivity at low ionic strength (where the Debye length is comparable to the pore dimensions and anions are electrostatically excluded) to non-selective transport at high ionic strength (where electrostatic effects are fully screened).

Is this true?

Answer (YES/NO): NO